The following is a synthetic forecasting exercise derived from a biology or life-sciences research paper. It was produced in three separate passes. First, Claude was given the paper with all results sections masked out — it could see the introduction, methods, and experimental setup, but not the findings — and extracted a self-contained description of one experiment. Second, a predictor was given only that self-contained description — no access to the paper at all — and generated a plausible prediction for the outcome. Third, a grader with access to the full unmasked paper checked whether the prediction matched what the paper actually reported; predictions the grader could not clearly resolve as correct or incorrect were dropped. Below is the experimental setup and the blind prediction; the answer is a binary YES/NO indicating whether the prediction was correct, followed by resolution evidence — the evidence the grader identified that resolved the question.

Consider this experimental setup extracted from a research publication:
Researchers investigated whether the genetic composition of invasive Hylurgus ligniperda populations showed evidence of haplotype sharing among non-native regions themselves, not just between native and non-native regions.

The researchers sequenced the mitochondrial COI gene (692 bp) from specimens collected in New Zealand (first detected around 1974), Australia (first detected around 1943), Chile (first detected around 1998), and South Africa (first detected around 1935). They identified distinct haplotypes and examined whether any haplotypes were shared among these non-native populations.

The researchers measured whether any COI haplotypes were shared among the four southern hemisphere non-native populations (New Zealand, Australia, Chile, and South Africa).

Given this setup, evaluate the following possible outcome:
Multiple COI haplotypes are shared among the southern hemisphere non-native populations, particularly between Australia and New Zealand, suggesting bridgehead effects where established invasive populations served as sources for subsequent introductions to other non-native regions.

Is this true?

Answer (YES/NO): NO